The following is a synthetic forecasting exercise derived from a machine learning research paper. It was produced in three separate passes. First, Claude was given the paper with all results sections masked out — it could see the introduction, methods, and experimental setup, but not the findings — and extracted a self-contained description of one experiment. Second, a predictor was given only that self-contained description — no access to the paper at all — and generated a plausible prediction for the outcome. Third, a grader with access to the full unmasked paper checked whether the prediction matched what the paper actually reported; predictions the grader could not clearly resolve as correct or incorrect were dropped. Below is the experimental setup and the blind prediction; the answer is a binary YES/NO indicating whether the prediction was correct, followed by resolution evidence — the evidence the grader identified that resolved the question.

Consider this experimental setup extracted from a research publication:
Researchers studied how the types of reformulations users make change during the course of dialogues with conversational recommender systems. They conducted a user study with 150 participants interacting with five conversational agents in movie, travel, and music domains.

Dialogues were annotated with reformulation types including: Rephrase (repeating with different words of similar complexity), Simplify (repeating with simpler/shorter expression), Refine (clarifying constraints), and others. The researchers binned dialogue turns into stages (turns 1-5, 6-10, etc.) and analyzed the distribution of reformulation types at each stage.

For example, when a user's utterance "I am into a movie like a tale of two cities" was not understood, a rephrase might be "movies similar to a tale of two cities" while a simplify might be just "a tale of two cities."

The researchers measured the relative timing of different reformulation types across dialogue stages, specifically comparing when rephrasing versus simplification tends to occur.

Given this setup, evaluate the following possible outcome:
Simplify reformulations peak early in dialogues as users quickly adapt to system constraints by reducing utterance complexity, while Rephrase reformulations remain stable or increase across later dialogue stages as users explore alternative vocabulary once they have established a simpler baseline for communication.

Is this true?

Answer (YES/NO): NO